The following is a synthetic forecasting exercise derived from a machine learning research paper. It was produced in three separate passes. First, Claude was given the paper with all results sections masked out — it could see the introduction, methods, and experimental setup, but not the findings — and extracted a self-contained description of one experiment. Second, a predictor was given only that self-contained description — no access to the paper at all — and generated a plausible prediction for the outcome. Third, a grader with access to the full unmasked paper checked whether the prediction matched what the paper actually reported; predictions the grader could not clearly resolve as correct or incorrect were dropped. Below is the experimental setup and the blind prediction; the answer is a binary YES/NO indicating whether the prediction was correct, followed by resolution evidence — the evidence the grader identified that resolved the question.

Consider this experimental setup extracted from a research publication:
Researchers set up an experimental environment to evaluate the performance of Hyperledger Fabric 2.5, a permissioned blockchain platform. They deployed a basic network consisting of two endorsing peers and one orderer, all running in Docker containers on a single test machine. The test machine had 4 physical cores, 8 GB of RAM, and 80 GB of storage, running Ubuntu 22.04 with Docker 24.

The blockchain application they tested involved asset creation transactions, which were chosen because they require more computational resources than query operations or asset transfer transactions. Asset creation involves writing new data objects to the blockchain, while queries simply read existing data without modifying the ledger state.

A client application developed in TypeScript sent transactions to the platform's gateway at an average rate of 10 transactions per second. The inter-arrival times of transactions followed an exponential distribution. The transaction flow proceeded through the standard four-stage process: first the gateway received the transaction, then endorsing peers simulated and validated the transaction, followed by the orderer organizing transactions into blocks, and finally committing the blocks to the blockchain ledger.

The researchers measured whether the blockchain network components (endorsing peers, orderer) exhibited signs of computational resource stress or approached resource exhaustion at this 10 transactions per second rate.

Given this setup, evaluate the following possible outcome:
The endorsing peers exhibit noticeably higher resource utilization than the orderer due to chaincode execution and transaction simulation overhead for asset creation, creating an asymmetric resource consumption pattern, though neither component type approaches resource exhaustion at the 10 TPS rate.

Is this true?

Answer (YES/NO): NO